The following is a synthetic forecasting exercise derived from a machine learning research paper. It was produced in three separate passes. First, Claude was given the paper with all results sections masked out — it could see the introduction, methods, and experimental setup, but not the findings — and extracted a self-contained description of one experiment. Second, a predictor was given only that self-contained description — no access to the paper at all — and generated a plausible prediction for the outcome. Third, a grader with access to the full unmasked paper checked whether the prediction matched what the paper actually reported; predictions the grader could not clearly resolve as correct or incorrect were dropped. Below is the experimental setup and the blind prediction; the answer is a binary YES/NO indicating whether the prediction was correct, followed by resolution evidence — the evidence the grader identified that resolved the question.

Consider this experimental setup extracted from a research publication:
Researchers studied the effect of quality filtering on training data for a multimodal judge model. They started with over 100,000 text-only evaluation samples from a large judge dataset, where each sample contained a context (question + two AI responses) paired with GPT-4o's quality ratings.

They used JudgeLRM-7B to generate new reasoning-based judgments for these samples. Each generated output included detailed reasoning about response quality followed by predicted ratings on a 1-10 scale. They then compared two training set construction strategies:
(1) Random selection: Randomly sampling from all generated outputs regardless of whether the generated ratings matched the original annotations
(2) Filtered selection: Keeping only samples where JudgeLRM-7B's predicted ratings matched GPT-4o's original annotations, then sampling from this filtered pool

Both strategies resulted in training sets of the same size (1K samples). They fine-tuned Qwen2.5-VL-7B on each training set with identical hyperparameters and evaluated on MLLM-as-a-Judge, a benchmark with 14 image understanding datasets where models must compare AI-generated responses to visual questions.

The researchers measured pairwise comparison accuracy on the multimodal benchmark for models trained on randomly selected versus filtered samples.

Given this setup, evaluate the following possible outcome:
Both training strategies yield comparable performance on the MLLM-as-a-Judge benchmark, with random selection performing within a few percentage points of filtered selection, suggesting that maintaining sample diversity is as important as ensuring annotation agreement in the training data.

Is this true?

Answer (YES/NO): NO